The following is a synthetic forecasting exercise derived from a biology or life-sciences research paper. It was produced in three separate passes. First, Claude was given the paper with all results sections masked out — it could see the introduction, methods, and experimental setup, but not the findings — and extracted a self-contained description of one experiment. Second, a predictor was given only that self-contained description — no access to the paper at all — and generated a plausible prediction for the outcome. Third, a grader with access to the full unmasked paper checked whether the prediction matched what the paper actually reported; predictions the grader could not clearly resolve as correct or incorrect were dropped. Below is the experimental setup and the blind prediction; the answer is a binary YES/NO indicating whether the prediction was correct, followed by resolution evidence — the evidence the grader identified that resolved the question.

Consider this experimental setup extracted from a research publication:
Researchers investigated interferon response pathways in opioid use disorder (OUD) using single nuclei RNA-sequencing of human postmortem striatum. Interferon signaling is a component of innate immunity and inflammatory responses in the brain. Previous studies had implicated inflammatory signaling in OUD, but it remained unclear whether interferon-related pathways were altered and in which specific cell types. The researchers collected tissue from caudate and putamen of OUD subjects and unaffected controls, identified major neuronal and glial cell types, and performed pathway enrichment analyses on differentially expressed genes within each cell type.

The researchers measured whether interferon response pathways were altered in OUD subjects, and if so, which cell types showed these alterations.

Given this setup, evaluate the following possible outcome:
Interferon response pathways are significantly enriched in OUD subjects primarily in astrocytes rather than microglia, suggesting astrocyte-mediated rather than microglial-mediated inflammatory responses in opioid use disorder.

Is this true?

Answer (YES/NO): NO